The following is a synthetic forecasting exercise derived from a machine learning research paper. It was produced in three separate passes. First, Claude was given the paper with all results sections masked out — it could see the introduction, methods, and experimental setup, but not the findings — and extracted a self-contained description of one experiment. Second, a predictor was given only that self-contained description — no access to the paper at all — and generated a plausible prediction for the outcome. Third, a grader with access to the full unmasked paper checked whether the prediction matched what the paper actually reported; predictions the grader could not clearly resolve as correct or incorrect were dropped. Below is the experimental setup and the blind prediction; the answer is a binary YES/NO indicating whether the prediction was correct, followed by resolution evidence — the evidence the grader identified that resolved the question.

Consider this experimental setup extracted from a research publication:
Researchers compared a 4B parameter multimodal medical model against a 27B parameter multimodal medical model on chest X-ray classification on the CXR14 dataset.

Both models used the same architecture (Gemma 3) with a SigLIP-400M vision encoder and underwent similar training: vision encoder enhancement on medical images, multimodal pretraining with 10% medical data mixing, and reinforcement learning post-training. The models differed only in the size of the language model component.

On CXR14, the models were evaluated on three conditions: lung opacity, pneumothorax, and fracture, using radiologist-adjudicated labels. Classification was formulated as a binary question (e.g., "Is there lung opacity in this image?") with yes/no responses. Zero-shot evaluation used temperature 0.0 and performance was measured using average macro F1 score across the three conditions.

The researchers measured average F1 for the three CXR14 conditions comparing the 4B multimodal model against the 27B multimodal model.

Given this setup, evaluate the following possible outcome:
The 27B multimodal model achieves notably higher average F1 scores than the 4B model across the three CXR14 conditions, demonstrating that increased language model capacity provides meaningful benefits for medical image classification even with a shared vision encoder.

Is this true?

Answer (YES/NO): NO